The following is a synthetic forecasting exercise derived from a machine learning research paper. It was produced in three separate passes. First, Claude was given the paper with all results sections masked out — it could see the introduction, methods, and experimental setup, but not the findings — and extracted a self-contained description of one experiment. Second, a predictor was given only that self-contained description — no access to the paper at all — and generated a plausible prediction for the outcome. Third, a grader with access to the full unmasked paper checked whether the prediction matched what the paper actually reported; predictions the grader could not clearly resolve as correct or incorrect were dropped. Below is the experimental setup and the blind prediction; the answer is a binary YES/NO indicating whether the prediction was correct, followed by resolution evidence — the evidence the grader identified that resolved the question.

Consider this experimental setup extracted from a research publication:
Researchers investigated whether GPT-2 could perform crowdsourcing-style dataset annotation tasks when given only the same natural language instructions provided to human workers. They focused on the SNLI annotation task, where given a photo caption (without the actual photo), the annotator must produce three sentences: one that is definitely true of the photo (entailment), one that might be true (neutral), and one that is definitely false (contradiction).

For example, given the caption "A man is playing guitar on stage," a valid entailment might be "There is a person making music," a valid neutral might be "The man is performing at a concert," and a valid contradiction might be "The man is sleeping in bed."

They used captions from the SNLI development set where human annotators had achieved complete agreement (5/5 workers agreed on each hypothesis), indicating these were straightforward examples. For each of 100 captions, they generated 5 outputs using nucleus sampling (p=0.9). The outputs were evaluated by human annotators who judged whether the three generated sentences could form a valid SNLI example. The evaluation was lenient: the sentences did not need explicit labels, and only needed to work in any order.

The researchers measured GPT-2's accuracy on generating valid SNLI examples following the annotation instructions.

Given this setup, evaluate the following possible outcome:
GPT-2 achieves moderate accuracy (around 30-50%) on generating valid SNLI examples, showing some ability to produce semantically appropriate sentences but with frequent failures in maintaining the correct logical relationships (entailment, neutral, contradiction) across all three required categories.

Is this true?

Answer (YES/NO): NO